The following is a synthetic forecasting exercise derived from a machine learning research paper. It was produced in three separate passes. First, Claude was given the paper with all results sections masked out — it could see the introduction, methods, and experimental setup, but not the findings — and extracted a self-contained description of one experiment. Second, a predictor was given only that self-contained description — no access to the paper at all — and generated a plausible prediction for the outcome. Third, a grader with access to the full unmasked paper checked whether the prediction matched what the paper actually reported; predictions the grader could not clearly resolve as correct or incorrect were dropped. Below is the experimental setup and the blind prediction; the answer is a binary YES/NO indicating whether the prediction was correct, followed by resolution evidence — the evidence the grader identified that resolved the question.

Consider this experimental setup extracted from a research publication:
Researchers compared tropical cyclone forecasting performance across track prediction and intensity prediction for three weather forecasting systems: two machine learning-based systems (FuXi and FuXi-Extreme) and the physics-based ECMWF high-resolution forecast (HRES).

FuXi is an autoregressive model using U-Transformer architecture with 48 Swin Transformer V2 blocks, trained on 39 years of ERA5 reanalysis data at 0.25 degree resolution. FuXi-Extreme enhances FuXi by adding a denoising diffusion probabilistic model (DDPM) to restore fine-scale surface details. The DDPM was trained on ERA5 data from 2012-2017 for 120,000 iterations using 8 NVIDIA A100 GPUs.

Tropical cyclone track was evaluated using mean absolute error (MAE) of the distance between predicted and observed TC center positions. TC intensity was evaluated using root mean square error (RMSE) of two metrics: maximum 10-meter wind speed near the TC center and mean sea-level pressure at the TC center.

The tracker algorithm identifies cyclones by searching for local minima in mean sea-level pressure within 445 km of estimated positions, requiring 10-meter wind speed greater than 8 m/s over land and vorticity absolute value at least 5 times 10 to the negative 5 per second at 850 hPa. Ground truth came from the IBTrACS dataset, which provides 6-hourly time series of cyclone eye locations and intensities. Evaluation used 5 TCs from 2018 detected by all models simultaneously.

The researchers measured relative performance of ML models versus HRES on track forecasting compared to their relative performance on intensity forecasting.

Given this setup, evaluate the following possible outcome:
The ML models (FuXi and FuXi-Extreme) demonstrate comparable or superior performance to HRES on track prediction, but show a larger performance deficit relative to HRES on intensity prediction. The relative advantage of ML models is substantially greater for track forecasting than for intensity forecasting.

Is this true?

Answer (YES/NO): YES